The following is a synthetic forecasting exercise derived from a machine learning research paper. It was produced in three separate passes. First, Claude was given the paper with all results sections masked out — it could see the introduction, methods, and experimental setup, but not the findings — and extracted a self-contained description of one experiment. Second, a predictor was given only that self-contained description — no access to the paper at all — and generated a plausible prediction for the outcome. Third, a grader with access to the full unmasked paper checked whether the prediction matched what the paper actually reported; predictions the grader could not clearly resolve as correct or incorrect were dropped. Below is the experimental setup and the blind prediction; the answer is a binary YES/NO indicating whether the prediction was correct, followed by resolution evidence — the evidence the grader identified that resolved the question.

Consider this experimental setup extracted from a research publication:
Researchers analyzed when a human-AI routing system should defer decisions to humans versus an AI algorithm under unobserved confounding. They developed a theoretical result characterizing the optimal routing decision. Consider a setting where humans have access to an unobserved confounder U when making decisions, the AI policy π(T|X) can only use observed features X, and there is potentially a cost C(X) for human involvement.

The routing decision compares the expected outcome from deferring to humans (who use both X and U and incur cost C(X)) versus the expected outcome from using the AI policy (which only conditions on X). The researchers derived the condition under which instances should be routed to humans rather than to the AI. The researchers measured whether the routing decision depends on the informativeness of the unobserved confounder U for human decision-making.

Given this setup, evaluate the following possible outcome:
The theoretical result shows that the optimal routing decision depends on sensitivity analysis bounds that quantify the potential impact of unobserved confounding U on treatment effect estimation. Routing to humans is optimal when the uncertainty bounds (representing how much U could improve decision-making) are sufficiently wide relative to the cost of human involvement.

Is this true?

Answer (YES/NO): NO